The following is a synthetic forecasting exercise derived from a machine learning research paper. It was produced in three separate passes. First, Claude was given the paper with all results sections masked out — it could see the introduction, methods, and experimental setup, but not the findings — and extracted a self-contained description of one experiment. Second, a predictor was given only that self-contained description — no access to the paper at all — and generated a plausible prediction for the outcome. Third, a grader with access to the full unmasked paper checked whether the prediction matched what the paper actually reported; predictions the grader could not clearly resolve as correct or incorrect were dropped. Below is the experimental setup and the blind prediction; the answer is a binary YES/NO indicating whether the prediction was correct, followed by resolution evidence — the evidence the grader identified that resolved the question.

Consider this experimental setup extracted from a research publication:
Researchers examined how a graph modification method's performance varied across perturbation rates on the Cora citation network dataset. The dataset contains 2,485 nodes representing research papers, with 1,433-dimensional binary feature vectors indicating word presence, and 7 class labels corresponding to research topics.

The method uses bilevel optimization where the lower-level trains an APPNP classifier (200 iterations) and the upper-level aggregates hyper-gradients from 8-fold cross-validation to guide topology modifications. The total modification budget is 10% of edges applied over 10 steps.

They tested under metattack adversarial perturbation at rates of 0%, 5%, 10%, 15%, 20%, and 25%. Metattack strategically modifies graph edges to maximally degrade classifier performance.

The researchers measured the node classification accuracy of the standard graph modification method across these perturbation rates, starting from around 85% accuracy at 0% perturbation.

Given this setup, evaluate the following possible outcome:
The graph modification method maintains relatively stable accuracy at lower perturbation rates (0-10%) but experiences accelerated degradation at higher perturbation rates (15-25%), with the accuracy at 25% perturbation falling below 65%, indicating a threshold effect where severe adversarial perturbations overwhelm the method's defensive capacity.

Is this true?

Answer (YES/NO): NO